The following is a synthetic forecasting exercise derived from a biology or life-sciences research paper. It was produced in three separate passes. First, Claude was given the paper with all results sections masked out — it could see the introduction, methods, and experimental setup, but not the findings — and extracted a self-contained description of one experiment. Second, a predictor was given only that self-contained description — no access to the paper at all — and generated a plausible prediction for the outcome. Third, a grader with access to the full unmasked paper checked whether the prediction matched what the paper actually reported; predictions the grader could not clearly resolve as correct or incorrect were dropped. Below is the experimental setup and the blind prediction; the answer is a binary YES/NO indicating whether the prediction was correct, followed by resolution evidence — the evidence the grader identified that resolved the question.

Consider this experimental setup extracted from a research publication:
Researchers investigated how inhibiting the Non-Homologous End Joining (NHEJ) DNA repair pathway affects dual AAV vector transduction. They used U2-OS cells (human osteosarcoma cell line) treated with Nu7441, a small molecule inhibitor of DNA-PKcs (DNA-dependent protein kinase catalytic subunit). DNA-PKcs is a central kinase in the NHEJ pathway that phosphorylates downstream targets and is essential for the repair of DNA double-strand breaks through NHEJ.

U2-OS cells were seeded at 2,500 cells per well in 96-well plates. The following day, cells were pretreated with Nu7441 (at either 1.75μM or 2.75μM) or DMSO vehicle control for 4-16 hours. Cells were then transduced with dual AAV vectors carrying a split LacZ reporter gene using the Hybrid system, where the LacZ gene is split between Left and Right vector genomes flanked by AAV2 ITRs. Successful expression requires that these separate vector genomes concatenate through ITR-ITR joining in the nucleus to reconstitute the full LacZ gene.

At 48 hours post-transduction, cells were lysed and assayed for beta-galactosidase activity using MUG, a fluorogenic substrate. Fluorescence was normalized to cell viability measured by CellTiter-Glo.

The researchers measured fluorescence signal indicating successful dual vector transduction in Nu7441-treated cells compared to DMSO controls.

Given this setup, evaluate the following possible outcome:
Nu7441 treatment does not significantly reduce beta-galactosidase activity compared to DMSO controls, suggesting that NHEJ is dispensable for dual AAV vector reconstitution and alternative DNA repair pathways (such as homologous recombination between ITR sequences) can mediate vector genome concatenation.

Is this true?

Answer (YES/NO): NO